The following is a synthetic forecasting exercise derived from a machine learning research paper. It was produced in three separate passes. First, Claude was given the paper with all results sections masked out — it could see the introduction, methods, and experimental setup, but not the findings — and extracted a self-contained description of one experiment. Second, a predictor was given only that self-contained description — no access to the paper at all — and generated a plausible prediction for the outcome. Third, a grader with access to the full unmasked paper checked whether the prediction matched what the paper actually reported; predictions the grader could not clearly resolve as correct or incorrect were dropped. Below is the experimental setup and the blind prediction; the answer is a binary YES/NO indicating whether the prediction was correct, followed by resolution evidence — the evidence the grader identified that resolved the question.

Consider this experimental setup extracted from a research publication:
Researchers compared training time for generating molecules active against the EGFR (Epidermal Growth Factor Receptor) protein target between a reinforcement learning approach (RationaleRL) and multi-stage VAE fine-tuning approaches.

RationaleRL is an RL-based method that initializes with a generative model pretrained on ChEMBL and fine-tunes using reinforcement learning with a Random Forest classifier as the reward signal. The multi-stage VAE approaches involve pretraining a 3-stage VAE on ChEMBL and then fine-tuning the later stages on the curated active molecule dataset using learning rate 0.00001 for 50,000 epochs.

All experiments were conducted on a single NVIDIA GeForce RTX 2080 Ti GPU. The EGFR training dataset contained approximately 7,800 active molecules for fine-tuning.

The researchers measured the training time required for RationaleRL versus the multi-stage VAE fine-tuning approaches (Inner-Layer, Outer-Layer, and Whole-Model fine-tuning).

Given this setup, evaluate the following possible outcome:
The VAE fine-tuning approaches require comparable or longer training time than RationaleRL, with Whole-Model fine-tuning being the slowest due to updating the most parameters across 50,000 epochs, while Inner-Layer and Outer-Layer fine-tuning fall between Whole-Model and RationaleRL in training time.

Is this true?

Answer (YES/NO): NO